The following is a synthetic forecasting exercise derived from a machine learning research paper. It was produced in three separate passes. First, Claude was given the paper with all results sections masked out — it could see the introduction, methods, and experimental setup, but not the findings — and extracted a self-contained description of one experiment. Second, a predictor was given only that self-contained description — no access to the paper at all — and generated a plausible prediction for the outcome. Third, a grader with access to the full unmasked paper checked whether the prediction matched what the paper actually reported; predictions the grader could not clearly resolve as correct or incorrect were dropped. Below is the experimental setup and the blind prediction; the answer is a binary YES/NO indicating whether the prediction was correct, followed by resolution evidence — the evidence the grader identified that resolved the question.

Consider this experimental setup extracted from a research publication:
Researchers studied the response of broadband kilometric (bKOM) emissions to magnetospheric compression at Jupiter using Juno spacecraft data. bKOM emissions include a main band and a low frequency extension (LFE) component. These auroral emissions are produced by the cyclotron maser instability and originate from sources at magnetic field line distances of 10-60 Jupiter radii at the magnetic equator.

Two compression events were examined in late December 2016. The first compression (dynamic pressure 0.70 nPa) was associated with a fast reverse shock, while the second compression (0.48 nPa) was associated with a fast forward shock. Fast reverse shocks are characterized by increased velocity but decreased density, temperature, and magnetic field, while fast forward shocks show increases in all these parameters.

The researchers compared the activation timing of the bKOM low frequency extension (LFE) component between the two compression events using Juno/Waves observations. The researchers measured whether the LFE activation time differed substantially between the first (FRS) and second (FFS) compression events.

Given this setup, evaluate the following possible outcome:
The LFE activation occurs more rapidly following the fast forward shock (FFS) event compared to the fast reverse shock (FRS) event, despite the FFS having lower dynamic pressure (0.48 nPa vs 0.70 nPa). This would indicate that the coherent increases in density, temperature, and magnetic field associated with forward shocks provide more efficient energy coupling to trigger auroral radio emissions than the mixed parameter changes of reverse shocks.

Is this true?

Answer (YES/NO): YES